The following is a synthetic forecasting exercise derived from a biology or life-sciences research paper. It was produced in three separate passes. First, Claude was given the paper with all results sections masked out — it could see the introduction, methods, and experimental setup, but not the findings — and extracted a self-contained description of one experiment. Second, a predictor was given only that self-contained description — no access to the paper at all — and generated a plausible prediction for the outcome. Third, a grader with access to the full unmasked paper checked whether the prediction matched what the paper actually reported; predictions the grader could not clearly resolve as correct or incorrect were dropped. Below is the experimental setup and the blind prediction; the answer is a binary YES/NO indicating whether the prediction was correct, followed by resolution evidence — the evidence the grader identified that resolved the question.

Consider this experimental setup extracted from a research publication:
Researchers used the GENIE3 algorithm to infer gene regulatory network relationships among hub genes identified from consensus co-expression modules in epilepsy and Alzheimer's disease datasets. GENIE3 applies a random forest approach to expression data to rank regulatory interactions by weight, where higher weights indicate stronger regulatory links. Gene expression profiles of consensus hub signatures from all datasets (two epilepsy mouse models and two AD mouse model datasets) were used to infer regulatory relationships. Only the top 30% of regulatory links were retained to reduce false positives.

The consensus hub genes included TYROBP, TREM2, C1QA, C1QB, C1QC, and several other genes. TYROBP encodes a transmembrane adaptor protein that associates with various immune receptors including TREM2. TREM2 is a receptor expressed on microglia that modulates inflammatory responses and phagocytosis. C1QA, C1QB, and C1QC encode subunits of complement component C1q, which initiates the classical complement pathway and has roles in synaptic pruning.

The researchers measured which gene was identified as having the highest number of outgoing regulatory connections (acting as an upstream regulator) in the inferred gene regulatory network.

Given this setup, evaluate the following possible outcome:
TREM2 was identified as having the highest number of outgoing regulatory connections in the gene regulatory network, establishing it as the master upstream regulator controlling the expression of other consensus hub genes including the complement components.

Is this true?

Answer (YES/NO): NO